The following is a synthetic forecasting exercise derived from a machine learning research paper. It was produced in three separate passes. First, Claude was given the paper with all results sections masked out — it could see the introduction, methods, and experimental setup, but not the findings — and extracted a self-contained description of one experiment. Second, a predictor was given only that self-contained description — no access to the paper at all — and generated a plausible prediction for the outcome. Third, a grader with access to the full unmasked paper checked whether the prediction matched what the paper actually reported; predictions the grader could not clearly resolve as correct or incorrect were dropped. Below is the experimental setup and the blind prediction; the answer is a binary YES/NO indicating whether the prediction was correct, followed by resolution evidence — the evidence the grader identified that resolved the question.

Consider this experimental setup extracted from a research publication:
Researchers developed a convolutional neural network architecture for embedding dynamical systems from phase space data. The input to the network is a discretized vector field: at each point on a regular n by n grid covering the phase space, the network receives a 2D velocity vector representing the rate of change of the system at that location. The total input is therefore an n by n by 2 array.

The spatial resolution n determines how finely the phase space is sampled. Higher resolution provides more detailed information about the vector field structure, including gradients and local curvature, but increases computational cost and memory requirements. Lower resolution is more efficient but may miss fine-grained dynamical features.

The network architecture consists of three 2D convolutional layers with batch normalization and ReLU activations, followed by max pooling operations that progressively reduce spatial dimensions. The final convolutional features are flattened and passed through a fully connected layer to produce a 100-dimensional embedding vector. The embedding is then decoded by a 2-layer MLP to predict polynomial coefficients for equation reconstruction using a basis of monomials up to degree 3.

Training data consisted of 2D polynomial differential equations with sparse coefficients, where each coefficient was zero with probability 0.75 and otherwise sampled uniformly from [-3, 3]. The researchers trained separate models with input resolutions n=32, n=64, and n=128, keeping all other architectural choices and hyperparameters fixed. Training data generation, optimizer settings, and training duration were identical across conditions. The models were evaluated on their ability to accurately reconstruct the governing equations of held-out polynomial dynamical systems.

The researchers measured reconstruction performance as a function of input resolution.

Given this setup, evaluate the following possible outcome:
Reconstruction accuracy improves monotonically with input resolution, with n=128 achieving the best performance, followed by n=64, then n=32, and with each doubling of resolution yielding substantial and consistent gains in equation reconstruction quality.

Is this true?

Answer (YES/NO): NO